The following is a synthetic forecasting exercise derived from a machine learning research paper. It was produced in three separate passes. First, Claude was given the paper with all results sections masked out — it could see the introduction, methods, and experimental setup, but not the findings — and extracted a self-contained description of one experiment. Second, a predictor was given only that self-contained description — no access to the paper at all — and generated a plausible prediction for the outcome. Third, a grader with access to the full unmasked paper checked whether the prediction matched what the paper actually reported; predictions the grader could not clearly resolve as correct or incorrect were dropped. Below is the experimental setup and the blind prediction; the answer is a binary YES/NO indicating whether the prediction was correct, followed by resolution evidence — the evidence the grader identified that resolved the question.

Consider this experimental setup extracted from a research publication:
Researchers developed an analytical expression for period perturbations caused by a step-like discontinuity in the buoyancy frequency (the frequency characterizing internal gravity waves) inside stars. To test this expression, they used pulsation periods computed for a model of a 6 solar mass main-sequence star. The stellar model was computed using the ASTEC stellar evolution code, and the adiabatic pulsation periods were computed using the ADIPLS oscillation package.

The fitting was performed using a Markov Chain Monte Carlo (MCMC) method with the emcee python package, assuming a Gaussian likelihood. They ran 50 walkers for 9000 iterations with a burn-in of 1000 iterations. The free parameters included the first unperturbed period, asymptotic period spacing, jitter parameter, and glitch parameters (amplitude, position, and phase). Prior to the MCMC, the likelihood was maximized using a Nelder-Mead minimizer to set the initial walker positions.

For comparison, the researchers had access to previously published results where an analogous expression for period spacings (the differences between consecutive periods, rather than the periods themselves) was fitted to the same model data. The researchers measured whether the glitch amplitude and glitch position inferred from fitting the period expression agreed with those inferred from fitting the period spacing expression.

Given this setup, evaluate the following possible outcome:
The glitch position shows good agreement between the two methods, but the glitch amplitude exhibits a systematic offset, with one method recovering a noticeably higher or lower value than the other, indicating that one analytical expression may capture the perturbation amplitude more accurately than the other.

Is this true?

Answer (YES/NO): NO